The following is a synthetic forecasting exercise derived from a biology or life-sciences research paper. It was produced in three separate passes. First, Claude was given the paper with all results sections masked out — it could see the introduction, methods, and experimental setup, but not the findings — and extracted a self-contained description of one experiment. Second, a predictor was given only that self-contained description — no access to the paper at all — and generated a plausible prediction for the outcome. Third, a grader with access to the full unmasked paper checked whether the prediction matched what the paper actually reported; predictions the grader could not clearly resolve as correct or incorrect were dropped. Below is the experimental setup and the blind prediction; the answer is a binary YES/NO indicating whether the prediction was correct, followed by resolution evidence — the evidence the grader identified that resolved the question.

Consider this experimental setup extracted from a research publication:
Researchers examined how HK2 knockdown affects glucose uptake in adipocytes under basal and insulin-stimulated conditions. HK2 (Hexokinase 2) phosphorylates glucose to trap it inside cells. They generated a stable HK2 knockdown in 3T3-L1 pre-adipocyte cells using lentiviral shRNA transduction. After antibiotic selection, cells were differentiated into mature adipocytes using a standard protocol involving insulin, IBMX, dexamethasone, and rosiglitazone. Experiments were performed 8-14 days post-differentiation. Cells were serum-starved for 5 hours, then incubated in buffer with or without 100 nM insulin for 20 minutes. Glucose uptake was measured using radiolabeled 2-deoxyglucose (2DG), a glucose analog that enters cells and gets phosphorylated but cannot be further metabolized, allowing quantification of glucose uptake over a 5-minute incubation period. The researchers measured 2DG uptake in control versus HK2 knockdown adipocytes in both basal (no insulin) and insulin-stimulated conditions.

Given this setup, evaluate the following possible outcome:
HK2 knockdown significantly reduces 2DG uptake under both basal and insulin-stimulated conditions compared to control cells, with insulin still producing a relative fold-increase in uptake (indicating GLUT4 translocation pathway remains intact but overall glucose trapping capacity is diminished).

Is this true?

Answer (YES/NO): NO